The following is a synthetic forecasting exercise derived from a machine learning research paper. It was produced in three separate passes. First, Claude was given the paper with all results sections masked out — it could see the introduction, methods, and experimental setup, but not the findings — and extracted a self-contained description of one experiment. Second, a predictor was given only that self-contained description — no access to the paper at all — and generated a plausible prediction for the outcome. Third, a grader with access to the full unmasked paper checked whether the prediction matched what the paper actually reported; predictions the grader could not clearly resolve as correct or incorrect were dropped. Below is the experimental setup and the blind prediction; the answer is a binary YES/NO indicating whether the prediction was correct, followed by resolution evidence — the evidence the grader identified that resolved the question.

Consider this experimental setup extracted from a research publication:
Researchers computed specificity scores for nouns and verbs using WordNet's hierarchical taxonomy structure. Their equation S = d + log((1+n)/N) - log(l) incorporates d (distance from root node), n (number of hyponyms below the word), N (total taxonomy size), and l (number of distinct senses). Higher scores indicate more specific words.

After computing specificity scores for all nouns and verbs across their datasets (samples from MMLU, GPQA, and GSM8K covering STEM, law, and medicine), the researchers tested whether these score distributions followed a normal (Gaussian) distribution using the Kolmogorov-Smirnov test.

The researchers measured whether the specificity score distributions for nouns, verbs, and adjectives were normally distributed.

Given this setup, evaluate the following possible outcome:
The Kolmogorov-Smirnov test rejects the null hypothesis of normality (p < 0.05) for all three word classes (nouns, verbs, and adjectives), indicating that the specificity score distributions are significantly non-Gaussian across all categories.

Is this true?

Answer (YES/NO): YES